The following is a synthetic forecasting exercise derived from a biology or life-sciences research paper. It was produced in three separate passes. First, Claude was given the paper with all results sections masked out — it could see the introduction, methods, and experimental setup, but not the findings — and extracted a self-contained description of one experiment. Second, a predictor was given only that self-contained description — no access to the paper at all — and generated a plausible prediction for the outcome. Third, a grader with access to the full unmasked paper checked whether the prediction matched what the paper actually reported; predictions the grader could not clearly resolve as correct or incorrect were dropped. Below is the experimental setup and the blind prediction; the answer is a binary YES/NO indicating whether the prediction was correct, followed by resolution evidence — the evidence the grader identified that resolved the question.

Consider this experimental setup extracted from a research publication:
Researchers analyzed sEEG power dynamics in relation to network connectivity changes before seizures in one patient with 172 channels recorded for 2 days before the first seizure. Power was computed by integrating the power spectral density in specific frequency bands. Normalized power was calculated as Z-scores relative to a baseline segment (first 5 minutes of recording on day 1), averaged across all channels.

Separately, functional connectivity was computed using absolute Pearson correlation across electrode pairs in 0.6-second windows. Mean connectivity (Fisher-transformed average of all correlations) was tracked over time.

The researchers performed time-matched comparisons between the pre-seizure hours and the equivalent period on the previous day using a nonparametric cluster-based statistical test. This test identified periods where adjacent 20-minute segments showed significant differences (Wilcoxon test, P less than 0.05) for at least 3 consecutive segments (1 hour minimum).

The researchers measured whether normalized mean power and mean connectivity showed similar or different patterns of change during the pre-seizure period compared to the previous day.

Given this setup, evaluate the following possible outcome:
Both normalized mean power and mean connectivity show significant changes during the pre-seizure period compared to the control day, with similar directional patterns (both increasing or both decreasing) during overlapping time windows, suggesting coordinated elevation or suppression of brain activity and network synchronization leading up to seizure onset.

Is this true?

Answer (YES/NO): NO